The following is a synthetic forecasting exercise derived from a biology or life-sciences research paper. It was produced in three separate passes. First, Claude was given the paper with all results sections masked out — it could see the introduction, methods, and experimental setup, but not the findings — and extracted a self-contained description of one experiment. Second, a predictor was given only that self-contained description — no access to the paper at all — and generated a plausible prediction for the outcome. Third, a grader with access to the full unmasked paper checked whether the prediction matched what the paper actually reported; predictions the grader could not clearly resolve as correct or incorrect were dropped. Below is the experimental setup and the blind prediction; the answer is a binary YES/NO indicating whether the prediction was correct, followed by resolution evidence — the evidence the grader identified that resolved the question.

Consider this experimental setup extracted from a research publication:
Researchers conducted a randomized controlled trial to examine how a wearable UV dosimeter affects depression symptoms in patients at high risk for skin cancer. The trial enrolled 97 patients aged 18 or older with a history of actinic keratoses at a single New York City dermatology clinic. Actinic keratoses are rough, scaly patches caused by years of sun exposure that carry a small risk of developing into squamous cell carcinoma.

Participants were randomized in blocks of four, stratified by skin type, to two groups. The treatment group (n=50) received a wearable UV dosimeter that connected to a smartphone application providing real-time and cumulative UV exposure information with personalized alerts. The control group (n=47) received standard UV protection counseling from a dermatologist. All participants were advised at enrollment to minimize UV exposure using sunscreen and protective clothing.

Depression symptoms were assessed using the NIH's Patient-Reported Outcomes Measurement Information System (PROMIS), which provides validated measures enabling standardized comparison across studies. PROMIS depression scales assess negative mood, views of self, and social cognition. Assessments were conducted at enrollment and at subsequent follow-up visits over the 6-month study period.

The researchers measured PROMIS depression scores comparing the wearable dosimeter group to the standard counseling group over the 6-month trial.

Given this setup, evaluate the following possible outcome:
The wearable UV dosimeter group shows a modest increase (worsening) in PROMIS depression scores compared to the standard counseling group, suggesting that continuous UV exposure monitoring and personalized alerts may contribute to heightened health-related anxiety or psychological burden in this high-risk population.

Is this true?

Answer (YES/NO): NO